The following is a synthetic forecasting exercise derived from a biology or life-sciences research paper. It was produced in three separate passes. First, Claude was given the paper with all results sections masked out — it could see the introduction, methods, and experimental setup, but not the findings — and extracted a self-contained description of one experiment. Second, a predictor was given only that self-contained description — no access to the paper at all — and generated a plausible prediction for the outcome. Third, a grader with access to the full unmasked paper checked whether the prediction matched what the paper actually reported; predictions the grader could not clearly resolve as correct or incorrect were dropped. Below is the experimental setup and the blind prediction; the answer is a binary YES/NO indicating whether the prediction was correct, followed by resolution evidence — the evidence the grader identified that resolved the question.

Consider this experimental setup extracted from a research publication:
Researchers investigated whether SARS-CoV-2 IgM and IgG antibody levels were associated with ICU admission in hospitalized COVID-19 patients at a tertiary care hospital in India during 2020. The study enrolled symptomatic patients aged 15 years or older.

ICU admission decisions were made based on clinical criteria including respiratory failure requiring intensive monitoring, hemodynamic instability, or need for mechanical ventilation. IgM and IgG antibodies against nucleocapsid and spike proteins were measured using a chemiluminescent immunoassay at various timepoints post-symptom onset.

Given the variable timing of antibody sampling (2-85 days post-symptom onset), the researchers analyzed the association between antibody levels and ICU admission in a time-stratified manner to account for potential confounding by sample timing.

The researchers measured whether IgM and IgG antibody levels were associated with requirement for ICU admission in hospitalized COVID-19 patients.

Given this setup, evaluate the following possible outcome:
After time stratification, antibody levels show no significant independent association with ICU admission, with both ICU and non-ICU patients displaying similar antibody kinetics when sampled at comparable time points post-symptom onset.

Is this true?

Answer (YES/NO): NO